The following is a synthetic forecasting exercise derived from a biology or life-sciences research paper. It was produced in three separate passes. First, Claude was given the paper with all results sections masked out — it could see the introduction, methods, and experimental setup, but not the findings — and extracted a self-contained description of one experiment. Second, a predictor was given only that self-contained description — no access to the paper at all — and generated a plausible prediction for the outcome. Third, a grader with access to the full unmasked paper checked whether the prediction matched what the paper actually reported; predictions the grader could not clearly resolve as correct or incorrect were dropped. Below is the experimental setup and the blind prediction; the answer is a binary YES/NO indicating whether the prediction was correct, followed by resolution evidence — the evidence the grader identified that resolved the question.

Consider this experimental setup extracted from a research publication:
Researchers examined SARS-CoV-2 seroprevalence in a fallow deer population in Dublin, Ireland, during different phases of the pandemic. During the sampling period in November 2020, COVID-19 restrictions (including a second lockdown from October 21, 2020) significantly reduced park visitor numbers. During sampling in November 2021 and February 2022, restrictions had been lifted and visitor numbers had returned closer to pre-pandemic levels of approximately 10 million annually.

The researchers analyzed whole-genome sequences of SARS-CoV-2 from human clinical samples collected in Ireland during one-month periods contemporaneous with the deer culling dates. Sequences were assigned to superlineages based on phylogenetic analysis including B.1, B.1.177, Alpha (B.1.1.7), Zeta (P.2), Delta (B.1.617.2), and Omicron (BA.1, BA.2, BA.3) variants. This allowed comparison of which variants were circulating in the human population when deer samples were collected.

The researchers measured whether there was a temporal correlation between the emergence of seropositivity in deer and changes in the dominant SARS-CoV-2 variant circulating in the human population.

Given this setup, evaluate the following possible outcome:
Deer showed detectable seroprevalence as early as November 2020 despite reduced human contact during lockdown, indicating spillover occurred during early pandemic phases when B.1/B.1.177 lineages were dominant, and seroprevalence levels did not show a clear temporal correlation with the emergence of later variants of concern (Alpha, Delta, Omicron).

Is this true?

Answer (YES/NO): NO